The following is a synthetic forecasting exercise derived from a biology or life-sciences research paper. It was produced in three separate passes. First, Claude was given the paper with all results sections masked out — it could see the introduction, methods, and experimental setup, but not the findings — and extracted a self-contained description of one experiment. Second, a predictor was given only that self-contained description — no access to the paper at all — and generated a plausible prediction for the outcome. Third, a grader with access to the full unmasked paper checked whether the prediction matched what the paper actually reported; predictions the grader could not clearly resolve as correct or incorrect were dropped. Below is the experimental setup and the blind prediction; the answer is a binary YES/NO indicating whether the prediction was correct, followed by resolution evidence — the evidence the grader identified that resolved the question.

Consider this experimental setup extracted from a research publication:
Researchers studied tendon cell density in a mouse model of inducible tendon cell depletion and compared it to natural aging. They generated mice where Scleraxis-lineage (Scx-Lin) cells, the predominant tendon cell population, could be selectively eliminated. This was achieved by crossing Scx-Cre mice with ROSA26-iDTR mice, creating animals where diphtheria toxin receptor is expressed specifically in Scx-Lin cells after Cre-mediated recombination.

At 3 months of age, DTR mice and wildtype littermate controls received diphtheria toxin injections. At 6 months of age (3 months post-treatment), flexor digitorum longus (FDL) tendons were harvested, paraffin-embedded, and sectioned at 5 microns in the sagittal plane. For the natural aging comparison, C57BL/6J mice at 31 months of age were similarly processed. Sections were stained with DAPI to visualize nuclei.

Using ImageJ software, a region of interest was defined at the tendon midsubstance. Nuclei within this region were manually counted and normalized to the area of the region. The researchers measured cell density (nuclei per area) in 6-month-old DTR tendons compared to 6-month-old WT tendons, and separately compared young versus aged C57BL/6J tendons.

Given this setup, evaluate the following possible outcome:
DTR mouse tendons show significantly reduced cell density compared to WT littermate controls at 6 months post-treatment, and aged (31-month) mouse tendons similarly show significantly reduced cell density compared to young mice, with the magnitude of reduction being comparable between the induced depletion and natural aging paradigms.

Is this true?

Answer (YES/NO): YES